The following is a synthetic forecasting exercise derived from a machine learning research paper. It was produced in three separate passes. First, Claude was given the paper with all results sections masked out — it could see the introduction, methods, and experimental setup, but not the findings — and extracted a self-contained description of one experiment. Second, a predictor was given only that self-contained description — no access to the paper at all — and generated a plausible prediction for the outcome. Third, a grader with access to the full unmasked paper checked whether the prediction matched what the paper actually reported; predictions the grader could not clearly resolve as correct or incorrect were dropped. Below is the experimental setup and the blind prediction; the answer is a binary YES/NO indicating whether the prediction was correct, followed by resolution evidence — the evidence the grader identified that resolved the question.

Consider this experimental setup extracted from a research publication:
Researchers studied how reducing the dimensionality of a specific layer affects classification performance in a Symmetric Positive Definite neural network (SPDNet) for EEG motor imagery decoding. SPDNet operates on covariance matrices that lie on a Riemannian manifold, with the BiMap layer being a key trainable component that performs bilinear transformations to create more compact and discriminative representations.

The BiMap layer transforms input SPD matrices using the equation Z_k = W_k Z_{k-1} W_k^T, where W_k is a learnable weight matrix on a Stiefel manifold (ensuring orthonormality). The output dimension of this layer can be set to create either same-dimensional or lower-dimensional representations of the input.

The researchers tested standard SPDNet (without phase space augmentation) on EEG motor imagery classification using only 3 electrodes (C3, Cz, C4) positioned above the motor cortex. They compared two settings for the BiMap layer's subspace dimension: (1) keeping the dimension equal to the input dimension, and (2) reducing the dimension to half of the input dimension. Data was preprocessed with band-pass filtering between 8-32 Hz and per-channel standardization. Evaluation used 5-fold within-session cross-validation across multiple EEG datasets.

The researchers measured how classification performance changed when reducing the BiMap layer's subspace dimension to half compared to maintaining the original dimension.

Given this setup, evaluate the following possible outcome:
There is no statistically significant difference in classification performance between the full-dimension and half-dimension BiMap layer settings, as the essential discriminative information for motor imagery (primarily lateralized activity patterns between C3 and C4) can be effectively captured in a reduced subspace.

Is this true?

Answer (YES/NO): NO